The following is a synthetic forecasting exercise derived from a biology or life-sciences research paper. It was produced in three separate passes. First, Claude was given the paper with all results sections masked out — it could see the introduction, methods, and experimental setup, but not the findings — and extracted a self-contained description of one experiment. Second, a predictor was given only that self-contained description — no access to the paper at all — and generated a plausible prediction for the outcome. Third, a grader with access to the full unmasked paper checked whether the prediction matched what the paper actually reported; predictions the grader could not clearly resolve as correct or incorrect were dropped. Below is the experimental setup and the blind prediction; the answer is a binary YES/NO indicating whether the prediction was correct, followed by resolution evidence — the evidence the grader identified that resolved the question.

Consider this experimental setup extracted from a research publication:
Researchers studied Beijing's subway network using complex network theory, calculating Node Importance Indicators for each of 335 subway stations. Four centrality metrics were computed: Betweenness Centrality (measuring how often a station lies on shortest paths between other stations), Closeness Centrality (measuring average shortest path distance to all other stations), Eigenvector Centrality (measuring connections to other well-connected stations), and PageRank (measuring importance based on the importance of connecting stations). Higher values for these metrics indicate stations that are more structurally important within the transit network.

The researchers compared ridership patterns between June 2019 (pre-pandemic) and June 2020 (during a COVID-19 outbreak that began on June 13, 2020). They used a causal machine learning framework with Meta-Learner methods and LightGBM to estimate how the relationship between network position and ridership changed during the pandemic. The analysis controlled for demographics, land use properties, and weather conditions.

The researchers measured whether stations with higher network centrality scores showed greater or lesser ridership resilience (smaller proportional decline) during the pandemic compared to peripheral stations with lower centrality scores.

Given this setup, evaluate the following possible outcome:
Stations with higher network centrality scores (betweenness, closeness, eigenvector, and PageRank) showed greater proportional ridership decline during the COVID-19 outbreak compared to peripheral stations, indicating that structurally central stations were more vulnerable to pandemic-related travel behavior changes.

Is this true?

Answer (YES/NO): NO